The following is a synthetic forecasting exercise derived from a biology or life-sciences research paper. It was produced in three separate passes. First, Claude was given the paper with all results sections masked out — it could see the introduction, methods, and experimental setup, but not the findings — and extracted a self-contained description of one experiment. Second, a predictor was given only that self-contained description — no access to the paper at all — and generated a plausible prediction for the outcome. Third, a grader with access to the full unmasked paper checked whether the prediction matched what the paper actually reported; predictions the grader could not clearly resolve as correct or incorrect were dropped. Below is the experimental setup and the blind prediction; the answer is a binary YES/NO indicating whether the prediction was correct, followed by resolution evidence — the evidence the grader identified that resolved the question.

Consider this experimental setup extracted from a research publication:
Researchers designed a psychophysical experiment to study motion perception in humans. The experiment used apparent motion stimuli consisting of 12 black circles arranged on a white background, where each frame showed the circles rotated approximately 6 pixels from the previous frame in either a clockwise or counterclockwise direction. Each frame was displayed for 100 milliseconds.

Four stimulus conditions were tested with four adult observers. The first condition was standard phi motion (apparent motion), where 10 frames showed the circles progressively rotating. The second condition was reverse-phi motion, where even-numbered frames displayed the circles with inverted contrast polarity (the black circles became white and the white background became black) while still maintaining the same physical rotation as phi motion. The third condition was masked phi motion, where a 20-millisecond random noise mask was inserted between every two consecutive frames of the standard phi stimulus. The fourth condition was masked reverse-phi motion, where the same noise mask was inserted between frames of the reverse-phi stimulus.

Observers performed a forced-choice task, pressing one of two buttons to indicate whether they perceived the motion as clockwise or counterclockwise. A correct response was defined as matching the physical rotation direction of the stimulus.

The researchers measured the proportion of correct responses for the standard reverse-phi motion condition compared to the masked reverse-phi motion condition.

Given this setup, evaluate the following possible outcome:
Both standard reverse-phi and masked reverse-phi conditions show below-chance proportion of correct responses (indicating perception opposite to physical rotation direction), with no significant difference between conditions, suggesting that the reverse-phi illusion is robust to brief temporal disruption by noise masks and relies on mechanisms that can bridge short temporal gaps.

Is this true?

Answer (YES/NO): NO